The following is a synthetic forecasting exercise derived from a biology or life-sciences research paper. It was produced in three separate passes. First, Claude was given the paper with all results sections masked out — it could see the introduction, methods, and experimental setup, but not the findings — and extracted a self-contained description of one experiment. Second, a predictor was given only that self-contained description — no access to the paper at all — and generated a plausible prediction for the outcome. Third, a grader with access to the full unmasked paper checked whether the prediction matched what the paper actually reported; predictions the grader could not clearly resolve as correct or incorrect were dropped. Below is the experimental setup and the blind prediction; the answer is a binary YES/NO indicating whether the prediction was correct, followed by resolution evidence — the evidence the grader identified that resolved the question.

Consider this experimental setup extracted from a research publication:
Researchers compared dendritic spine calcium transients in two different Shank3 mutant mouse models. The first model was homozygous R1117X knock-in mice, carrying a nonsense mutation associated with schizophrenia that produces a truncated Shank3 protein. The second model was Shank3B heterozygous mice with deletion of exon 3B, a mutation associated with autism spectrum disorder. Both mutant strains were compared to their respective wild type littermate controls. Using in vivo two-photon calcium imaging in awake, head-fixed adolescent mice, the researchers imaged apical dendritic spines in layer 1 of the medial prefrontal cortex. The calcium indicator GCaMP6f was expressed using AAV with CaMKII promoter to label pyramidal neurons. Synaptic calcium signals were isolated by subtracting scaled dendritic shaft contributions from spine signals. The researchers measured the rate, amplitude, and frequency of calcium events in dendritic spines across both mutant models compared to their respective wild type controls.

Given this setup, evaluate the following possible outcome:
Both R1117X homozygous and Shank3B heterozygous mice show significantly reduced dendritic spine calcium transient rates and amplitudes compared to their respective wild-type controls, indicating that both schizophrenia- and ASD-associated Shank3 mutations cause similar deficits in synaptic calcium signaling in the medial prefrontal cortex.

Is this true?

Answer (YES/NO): NO